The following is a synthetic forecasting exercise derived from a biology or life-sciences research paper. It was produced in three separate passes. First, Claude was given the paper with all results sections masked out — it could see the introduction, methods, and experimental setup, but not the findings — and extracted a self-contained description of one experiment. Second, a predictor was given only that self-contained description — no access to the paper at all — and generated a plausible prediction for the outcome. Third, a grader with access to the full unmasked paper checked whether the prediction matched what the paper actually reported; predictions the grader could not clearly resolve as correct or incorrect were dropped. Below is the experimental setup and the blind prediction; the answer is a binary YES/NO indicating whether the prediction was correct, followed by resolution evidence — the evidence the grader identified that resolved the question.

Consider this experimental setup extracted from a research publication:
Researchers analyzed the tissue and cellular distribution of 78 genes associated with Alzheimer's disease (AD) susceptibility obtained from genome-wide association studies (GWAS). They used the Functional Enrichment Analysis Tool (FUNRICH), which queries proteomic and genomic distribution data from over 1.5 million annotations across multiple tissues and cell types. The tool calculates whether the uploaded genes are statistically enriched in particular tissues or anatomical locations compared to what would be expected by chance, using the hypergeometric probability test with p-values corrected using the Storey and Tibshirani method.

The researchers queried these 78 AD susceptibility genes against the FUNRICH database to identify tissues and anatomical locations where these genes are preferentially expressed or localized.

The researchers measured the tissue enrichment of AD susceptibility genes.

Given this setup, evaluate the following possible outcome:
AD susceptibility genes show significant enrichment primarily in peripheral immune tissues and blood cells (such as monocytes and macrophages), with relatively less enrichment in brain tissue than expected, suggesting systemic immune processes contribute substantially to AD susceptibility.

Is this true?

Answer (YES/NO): YES